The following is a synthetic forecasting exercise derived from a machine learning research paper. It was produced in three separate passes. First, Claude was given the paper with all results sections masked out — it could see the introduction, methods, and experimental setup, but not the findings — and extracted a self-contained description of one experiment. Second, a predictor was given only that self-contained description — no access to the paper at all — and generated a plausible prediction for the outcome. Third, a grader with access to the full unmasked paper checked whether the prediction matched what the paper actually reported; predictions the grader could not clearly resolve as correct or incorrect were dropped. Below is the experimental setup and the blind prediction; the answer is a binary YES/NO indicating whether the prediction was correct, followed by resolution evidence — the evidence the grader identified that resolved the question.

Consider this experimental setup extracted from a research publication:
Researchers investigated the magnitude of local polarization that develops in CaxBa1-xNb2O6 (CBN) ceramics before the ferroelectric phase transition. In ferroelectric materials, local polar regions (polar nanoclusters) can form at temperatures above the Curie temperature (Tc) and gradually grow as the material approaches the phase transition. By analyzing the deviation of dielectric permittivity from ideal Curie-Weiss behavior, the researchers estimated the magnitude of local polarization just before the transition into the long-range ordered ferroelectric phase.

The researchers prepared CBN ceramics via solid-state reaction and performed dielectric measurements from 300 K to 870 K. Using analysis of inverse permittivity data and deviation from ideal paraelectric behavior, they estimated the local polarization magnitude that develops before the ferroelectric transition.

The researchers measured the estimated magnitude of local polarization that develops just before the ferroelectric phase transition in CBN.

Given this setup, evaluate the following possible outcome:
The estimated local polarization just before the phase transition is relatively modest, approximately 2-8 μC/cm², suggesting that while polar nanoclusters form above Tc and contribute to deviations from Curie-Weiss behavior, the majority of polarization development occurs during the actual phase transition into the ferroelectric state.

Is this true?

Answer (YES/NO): NO